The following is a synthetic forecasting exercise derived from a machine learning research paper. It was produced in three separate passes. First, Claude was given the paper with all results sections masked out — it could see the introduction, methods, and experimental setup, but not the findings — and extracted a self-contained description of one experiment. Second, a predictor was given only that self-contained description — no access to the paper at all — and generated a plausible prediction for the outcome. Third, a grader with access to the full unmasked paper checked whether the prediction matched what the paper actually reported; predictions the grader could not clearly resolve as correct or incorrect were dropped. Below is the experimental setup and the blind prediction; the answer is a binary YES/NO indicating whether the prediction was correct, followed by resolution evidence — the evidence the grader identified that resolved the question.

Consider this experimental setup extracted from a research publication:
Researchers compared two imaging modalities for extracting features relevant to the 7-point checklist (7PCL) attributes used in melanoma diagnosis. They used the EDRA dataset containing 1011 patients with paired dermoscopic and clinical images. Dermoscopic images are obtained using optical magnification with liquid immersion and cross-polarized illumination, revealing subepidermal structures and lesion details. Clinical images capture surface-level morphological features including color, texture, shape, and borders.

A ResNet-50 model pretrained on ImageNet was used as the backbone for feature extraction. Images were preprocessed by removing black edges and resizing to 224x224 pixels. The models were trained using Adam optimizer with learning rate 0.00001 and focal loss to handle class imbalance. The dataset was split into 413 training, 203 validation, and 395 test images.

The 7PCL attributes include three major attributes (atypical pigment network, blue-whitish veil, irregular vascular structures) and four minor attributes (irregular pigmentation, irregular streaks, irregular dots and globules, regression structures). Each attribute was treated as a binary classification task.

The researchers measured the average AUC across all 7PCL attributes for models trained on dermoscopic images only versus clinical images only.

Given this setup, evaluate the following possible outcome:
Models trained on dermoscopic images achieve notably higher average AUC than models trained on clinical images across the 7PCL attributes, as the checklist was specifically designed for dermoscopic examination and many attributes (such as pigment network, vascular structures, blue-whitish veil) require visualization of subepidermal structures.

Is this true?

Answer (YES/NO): YES